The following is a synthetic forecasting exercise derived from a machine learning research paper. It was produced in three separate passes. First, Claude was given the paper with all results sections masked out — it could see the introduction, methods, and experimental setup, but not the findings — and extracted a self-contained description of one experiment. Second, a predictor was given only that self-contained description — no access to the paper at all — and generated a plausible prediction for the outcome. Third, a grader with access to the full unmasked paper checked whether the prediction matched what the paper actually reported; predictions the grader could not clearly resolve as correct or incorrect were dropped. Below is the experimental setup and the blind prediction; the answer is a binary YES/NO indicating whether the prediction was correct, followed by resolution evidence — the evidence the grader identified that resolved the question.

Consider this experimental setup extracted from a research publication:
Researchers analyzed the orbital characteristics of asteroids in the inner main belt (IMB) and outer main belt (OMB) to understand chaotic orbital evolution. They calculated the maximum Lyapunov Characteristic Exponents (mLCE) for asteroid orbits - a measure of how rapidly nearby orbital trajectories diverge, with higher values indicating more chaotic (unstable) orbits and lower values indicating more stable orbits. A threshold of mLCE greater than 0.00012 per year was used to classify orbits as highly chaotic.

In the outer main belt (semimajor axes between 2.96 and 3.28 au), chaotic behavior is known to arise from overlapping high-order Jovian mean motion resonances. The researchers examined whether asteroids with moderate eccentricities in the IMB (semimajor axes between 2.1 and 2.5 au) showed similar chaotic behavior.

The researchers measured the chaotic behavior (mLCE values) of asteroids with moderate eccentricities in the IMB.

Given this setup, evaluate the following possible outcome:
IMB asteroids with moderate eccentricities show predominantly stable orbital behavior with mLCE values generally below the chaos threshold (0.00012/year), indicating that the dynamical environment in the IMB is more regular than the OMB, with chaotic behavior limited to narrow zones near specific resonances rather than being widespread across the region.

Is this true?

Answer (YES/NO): NO